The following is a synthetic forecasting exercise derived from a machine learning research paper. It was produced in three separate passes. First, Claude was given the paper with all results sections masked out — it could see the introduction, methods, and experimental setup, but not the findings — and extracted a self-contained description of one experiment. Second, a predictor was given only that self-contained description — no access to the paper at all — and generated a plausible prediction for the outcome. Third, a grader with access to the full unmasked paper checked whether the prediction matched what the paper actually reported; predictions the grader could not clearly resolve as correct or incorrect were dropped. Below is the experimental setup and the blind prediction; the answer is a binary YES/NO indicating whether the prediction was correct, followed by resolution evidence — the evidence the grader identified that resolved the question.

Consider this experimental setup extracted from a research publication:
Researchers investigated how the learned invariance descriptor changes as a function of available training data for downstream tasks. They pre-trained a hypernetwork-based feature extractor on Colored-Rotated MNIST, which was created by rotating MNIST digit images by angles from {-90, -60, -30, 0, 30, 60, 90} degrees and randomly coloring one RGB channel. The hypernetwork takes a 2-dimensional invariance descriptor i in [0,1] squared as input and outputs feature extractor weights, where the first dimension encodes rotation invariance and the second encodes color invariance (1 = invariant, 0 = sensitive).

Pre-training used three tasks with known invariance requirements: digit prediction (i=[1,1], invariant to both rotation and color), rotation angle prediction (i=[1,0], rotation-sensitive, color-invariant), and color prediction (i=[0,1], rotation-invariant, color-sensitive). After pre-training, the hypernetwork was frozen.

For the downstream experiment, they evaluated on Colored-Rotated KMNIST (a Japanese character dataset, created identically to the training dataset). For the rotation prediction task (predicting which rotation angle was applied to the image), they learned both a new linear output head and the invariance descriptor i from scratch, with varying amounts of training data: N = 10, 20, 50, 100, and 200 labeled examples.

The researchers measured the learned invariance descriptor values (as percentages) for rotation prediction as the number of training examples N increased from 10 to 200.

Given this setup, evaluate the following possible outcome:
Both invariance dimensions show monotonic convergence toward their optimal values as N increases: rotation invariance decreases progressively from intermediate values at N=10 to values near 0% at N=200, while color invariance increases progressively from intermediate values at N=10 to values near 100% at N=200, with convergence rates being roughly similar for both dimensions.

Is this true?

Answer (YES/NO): NO